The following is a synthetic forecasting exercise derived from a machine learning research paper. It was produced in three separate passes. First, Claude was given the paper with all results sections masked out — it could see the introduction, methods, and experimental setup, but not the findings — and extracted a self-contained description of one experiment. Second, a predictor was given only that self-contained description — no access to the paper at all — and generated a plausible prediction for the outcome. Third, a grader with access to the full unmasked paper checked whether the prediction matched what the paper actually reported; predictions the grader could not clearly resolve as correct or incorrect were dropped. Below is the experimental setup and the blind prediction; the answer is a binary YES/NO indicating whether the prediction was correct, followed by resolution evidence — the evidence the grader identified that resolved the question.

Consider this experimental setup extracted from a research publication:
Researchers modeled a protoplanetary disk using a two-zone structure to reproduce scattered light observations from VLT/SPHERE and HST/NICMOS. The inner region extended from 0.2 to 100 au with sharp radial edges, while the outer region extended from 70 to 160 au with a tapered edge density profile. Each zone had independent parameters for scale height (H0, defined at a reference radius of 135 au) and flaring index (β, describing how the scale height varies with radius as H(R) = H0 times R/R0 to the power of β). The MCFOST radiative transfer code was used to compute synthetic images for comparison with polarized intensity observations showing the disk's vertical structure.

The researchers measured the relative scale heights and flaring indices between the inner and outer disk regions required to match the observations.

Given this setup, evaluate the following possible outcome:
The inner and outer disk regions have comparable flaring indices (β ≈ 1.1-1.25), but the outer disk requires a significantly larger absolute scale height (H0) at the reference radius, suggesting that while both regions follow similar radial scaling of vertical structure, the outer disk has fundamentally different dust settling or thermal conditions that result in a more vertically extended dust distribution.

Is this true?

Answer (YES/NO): NO